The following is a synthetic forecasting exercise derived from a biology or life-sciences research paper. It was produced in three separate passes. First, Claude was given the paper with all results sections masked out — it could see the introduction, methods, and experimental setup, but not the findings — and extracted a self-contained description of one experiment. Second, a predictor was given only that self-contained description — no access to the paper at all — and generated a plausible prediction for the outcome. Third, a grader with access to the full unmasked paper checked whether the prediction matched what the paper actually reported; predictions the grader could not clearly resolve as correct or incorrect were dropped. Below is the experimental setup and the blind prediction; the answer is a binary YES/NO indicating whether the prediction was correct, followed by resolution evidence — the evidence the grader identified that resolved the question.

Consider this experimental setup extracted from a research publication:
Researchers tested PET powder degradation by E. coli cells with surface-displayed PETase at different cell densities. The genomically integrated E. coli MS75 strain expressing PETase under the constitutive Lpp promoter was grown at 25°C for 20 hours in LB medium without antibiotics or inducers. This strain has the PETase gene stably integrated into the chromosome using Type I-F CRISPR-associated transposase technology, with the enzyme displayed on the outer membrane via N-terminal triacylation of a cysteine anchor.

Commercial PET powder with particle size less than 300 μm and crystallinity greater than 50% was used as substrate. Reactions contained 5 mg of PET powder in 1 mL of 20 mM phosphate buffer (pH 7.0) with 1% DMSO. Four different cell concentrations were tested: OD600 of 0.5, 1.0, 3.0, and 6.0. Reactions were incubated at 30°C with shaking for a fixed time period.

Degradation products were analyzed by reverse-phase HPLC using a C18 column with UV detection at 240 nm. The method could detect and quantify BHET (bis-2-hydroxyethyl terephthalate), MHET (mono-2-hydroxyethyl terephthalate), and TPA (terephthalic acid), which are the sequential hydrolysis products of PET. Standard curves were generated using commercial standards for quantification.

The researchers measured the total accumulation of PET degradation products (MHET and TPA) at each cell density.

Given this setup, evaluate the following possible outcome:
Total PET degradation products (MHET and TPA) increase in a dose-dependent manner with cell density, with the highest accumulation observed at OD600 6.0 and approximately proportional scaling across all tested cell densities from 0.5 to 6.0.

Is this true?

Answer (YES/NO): YES